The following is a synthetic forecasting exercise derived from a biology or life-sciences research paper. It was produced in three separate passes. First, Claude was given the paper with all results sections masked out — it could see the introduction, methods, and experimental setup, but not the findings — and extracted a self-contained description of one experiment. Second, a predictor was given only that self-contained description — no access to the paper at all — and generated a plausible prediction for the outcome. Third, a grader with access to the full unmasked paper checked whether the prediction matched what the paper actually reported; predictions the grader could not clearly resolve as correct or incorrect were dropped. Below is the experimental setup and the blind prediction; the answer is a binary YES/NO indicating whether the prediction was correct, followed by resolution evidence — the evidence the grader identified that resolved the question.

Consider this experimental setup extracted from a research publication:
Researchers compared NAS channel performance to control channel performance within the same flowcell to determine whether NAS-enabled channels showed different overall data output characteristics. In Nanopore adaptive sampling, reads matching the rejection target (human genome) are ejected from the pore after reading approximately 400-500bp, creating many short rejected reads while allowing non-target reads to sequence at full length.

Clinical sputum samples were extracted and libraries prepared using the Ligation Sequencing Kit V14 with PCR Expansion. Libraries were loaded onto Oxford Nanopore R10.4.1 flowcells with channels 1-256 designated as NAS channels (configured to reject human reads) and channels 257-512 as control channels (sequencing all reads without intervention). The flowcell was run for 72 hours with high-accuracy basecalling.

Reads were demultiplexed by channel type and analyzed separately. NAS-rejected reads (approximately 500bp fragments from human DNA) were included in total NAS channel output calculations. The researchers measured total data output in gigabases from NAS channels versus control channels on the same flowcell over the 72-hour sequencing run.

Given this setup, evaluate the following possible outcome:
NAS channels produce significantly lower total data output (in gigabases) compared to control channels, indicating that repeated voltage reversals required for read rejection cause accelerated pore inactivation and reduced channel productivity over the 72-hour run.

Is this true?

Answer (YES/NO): NO